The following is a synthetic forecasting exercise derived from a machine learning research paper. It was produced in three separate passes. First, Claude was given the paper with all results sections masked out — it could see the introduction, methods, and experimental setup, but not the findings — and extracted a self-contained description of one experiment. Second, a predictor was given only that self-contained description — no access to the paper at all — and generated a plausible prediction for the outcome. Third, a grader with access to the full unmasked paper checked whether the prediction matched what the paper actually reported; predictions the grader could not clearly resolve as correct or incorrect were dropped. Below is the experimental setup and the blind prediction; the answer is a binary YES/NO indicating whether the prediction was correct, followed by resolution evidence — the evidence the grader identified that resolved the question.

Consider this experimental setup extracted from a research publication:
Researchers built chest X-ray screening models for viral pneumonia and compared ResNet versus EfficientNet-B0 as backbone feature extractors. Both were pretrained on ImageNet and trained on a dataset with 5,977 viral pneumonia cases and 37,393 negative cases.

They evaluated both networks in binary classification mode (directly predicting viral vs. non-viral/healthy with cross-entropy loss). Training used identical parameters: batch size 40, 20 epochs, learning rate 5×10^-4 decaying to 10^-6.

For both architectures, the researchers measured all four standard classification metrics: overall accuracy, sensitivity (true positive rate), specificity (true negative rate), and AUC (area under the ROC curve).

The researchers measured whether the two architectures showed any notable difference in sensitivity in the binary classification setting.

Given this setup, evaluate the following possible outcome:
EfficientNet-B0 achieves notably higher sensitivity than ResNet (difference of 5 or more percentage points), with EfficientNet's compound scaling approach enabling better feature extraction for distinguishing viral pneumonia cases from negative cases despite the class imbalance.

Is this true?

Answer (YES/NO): NO